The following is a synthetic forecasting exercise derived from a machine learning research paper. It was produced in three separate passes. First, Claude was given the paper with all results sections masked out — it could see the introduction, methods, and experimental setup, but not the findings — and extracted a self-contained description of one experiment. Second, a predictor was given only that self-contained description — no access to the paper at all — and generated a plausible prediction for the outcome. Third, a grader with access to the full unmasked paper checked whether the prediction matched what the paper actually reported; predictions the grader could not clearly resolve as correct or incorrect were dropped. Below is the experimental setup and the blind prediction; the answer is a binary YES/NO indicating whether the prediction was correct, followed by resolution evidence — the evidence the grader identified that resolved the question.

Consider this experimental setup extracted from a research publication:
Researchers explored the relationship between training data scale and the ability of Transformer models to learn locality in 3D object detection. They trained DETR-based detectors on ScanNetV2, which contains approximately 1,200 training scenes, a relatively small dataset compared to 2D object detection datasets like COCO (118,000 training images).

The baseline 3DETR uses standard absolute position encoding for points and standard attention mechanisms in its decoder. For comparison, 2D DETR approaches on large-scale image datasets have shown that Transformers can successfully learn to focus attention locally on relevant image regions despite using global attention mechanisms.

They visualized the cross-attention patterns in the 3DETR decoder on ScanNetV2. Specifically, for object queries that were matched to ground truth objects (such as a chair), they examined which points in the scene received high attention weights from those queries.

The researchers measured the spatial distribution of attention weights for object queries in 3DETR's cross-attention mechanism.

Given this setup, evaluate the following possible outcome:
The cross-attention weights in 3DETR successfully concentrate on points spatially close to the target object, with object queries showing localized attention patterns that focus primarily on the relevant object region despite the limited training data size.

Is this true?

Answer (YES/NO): NO